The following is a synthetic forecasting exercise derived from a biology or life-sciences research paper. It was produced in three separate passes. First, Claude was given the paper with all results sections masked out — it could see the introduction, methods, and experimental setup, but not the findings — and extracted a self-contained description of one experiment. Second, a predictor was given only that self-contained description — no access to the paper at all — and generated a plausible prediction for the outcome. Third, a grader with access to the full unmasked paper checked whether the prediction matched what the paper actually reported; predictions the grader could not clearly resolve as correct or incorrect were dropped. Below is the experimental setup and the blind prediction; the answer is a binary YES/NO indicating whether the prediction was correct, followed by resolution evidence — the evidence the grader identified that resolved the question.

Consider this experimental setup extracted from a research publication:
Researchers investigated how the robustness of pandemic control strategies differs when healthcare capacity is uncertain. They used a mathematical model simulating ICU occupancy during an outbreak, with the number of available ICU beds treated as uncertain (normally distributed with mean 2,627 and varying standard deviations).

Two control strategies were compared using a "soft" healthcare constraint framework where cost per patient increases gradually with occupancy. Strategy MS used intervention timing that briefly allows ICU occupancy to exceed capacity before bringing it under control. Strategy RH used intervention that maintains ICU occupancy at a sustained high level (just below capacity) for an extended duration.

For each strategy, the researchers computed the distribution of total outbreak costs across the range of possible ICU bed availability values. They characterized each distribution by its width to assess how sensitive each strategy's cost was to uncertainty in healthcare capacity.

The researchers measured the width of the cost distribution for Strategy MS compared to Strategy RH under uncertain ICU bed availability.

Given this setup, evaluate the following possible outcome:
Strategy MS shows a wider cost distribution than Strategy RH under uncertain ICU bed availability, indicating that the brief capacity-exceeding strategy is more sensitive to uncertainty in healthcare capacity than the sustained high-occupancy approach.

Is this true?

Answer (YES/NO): NO